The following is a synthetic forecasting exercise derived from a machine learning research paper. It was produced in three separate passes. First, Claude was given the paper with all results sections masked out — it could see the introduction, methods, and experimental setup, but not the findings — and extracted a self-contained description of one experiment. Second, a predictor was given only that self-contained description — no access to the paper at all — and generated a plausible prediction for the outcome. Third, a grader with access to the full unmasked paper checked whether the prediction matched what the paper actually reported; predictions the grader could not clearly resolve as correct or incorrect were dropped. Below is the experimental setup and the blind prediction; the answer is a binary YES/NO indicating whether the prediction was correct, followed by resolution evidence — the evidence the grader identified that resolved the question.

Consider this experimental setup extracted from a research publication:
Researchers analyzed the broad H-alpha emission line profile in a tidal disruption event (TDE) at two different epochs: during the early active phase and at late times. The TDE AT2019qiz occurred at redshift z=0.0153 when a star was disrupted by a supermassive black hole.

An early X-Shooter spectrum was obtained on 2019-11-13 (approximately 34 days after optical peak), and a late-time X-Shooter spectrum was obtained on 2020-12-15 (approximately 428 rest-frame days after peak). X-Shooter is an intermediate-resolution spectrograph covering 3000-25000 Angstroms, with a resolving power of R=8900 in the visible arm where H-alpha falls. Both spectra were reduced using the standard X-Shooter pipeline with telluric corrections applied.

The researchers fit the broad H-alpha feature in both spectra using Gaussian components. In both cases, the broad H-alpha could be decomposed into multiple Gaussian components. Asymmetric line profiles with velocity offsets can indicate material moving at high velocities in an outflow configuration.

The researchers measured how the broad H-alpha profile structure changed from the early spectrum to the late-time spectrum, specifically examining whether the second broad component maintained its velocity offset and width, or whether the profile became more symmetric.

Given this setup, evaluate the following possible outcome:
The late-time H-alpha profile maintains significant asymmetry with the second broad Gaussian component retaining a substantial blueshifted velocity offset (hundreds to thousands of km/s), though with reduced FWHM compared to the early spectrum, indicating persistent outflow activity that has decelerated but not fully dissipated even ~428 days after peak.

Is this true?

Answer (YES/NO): NO